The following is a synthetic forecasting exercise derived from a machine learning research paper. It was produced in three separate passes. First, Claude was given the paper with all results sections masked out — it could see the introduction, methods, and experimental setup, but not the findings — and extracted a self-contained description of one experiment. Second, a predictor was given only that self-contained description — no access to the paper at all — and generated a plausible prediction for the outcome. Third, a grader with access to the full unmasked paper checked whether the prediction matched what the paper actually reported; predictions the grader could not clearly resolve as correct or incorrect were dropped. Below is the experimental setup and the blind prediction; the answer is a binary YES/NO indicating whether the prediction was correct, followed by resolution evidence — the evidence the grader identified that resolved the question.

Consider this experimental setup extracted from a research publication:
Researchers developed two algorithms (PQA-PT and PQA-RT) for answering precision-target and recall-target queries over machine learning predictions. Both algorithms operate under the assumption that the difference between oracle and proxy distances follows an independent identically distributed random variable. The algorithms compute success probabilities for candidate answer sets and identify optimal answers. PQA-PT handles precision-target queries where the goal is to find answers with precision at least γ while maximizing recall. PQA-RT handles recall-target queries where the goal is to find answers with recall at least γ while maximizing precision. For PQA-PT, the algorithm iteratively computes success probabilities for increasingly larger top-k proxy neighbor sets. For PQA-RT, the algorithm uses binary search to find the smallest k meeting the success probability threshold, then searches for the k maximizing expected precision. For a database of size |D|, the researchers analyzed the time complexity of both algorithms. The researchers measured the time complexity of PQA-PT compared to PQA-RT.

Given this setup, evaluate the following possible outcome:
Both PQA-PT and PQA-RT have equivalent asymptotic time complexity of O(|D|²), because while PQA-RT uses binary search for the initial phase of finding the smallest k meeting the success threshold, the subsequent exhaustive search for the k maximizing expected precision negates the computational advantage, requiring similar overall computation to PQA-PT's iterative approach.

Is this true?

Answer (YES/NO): NO